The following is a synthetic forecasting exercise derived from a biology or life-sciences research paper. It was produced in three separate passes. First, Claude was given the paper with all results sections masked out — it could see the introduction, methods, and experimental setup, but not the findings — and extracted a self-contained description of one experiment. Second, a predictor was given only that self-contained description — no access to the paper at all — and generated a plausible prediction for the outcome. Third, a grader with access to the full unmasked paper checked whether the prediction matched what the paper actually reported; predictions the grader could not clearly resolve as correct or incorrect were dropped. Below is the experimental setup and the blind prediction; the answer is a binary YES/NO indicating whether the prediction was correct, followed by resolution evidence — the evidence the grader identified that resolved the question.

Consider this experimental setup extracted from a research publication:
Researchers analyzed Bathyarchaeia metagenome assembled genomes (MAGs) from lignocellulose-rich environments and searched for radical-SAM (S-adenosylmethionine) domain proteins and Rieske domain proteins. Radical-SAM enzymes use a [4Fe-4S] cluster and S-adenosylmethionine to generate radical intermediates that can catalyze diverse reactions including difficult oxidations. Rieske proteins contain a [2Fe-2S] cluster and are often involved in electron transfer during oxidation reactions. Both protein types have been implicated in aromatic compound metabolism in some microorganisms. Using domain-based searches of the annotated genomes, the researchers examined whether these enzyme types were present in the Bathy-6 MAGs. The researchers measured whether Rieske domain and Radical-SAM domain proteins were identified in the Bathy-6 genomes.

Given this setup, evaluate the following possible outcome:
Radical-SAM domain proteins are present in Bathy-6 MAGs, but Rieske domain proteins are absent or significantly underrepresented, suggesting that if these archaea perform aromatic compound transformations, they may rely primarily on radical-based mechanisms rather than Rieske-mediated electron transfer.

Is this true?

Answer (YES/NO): NO